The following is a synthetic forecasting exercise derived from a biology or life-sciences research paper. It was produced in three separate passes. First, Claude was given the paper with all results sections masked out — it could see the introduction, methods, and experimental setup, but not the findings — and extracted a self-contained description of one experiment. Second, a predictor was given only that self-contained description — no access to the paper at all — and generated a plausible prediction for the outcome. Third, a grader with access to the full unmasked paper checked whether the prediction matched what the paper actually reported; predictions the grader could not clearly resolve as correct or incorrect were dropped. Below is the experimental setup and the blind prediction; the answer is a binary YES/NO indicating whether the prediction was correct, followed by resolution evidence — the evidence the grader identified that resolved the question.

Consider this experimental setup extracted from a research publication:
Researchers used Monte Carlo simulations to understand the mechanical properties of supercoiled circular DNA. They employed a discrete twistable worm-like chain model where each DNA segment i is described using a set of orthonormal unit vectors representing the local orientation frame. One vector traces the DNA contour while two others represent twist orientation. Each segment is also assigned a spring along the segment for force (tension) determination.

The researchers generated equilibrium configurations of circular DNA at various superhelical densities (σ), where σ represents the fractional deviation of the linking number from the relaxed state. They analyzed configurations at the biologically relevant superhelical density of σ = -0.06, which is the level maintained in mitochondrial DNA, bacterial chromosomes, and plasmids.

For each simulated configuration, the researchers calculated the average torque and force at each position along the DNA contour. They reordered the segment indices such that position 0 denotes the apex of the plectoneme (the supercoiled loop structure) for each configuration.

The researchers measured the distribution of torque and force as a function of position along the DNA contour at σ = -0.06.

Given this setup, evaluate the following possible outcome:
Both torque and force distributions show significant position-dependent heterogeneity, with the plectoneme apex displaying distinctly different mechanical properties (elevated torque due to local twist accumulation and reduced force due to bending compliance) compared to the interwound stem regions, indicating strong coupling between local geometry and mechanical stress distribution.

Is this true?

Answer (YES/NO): NO